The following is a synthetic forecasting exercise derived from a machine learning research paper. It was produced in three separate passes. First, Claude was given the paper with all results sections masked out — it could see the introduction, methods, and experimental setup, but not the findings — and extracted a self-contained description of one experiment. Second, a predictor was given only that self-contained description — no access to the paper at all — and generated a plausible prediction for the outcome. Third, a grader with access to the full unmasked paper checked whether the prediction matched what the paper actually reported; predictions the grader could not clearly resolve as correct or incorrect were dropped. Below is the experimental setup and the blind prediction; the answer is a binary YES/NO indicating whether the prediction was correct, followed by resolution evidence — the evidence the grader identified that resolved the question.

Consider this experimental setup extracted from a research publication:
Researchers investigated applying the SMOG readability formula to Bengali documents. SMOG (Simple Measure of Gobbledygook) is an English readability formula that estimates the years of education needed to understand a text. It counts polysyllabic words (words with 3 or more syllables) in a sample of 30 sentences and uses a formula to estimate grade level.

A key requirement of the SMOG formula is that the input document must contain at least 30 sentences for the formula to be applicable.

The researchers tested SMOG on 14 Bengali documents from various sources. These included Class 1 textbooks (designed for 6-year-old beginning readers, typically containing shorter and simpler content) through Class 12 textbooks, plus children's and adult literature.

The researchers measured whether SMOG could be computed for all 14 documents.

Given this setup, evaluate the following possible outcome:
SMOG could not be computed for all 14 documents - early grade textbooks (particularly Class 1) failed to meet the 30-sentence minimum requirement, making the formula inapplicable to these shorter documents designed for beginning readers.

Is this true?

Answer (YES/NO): YES